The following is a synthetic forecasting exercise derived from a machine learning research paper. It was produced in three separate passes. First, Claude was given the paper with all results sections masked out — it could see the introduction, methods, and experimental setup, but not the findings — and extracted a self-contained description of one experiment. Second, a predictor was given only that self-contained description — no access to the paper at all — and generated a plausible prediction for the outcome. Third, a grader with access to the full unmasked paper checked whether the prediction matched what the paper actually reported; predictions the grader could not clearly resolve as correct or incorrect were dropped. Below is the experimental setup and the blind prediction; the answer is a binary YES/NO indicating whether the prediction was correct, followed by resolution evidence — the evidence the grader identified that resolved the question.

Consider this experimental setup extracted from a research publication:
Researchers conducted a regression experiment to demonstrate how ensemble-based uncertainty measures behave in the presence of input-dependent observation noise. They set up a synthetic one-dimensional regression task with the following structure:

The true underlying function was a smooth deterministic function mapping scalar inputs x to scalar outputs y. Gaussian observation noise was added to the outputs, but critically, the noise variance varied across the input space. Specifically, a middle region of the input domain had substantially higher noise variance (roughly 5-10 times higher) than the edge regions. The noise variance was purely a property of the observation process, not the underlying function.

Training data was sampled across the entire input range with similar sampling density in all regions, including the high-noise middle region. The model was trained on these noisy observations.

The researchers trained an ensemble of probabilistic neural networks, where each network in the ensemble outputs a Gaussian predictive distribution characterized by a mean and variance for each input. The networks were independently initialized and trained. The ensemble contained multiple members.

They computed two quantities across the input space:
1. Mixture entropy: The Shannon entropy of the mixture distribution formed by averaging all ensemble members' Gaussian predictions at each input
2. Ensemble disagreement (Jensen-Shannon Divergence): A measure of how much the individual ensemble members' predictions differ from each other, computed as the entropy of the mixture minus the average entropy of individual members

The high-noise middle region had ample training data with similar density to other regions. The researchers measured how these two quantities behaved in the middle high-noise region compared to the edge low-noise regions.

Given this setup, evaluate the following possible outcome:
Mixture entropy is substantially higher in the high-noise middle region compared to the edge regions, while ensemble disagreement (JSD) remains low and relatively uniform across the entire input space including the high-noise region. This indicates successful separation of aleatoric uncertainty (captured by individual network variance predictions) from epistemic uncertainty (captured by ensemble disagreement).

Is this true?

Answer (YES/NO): YES